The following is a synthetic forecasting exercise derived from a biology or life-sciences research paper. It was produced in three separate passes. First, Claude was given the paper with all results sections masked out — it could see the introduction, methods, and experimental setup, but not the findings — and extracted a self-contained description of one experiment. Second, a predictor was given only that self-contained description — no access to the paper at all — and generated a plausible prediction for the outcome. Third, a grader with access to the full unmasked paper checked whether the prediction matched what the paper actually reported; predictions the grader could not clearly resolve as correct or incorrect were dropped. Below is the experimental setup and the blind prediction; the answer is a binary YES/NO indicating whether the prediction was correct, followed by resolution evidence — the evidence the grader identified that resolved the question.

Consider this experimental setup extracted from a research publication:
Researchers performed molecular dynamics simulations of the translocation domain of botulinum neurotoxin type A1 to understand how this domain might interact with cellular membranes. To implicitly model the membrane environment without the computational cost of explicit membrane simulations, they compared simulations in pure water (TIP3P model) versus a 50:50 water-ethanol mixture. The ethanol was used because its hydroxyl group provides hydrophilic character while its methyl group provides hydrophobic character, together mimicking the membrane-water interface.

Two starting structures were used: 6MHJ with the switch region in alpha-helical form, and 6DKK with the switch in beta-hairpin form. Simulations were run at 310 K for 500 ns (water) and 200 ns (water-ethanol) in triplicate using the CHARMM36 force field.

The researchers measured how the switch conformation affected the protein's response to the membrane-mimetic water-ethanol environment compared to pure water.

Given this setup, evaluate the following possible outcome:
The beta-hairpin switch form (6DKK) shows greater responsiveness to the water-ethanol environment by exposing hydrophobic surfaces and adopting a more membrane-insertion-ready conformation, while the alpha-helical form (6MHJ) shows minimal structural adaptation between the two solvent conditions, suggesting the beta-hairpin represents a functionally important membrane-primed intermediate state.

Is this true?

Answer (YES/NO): NO